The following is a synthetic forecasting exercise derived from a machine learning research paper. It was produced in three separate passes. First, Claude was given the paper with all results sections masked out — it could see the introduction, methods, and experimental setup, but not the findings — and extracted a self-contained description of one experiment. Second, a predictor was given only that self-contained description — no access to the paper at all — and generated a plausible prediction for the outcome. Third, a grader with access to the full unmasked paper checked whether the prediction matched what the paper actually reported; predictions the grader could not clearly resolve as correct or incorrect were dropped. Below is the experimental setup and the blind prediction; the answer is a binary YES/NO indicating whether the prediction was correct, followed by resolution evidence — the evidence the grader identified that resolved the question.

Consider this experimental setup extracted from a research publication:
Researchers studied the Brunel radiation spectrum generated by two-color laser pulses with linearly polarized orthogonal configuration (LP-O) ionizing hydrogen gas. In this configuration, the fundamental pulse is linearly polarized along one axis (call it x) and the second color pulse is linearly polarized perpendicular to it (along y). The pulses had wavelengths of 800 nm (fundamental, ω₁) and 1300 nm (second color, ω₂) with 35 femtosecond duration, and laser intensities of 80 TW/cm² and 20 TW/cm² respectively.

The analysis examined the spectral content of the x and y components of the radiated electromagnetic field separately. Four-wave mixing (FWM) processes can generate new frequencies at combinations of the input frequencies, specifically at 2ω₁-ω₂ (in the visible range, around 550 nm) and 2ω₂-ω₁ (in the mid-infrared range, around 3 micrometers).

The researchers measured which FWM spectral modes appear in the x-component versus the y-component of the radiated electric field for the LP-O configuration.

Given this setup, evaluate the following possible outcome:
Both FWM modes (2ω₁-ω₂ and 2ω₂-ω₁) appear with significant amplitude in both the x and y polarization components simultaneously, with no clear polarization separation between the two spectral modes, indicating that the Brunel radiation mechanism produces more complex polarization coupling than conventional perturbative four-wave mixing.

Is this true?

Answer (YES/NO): NO